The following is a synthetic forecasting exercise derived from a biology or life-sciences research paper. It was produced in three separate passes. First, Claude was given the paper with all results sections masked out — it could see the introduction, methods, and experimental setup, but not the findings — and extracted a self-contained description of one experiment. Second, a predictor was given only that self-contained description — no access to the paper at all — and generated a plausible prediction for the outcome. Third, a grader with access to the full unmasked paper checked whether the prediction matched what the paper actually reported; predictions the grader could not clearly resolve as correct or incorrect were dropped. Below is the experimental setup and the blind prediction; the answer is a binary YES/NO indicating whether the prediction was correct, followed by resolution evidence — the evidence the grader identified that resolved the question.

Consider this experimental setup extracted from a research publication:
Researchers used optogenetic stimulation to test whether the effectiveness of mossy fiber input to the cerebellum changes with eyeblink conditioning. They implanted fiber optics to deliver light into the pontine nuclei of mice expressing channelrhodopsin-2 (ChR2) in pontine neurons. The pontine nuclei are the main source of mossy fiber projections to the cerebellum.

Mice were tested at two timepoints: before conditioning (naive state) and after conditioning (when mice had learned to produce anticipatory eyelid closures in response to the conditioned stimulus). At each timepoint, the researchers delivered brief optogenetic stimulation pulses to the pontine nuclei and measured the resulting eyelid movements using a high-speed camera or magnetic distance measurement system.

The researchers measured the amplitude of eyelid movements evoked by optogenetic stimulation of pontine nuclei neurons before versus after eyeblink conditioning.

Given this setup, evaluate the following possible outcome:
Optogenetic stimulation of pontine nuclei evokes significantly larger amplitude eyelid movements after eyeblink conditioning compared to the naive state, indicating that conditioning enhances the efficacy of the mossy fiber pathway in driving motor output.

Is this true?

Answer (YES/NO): YES